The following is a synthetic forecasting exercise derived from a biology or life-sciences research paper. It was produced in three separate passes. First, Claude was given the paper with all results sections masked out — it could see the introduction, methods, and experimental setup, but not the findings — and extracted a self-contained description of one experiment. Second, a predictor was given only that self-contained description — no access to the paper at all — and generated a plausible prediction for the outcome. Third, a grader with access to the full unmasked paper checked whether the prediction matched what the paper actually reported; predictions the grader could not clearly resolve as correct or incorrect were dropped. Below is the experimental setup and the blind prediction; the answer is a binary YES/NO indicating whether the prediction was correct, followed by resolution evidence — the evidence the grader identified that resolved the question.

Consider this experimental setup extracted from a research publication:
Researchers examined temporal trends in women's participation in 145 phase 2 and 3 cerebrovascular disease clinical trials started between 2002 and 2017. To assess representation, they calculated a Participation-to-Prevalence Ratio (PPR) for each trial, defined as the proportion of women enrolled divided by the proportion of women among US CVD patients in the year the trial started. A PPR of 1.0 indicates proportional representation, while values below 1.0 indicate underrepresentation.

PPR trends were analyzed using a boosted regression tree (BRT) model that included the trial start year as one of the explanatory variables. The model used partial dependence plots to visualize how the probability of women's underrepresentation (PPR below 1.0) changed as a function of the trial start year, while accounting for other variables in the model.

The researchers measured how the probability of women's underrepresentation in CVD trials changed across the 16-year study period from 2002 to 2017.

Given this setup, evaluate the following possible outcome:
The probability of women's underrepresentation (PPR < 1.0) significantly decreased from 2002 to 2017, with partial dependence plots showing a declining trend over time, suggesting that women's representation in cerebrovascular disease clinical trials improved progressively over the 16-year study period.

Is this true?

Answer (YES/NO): NO